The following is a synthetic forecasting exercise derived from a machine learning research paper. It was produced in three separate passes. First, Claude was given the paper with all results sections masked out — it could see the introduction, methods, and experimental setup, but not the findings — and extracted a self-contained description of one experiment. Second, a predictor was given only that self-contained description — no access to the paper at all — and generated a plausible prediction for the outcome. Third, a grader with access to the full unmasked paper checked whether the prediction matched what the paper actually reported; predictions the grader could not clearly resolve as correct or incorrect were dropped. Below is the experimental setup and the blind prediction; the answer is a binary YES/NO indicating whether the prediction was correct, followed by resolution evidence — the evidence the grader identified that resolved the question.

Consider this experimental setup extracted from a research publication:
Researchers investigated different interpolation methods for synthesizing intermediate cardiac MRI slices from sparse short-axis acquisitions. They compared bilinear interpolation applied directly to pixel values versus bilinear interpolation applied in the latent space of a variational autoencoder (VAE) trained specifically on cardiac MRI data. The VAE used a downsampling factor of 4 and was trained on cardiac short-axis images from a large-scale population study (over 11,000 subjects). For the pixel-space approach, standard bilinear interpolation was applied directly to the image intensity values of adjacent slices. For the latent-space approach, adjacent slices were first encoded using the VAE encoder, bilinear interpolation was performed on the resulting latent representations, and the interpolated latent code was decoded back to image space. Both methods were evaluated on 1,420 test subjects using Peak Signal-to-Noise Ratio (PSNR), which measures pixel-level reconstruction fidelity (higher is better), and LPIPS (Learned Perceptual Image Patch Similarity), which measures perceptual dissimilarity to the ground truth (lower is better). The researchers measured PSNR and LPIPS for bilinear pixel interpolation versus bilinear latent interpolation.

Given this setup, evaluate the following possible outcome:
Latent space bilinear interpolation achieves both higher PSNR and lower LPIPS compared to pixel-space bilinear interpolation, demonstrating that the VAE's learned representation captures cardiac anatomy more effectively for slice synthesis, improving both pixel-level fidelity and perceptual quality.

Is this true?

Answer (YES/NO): NO